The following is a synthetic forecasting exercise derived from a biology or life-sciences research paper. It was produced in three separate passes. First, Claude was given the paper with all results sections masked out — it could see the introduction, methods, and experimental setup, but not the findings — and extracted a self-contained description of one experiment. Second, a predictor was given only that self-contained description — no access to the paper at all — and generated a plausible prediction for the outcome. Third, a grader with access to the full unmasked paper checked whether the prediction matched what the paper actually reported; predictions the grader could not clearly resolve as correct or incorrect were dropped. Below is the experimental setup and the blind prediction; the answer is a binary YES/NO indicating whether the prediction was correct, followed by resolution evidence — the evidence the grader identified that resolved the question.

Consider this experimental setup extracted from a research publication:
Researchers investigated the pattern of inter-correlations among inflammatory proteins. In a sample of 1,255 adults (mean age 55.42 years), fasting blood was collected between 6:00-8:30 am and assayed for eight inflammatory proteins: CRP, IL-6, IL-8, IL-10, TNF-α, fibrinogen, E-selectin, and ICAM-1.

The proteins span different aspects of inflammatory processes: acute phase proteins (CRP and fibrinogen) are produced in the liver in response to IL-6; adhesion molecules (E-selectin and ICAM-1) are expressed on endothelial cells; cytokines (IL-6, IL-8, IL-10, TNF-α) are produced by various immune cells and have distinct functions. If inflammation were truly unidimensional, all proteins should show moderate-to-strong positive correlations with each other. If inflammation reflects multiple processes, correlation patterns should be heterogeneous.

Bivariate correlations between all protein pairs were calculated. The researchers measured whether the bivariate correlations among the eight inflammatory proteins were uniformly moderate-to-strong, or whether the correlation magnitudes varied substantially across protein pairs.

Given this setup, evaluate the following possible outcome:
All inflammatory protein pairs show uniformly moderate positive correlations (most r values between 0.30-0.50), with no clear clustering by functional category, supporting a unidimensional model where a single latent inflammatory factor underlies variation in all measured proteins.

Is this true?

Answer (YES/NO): NO